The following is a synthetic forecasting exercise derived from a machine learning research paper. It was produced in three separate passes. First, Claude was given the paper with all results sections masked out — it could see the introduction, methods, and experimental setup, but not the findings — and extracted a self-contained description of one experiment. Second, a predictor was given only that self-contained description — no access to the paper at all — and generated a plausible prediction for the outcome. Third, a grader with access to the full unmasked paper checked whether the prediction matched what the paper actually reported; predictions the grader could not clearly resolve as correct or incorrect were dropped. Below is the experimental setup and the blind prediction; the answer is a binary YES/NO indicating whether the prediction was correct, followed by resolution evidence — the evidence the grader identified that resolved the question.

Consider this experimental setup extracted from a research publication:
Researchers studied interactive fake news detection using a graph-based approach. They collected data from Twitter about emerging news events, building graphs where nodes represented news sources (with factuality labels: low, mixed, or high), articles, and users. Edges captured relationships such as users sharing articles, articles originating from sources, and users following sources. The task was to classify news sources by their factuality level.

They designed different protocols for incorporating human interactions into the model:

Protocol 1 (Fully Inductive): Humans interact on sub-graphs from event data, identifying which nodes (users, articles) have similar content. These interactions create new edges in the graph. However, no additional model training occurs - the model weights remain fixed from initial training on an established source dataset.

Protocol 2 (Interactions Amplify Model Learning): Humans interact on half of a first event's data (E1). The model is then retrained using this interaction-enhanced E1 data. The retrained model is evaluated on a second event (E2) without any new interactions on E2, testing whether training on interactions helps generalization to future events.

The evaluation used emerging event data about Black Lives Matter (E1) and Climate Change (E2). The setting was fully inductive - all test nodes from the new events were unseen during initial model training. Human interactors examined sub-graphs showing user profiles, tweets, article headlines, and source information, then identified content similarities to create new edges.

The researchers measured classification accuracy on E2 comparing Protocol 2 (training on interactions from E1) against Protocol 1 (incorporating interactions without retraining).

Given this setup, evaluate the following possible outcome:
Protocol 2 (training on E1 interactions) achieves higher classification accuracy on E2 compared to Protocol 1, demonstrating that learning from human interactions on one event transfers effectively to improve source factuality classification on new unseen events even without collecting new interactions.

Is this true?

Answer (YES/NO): YES